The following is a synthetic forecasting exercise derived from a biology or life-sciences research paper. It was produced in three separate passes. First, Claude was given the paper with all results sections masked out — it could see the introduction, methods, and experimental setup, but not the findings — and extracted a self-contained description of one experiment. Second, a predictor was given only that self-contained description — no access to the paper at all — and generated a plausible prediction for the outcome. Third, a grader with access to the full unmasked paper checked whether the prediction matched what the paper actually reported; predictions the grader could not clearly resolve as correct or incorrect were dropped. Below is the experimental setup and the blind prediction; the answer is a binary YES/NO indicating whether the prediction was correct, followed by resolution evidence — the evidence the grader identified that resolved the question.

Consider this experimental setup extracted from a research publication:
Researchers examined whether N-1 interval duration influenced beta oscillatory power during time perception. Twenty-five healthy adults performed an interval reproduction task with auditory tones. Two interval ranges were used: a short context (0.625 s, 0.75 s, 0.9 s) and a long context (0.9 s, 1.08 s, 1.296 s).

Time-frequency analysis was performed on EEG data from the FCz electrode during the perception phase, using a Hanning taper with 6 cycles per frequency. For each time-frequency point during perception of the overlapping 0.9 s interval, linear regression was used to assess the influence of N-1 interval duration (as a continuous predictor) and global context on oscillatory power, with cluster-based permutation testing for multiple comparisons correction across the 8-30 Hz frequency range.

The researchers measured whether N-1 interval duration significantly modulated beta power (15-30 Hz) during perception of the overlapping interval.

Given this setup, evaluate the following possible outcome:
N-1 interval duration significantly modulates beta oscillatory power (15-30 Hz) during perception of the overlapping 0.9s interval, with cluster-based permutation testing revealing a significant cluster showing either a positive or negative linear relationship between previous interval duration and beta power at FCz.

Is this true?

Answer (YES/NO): NO